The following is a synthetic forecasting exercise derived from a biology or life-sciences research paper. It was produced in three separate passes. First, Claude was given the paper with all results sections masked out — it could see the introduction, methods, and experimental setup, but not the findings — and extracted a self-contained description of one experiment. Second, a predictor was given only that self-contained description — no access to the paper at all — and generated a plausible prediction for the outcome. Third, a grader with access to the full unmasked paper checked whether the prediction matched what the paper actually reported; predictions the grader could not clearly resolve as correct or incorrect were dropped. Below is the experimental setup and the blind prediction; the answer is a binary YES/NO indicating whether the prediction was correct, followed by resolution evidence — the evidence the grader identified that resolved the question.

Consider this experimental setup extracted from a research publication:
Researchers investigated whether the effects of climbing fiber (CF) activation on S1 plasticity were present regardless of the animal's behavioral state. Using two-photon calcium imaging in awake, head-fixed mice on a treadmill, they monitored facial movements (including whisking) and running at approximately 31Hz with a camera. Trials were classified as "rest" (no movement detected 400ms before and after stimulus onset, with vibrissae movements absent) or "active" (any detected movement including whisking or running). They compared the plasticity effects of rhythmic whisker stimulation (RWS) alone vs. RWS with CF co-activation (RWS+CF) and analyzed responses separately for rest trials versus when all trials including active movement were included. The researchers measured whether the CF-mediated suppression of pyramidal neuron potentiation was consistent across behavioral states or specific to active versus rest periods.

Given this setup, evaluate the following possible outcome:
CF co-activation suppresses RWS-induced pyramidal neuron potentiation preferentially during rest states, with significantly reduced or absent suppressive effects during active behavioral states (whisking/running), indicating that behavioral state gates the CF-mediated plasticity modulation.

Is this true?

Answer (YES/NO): NO